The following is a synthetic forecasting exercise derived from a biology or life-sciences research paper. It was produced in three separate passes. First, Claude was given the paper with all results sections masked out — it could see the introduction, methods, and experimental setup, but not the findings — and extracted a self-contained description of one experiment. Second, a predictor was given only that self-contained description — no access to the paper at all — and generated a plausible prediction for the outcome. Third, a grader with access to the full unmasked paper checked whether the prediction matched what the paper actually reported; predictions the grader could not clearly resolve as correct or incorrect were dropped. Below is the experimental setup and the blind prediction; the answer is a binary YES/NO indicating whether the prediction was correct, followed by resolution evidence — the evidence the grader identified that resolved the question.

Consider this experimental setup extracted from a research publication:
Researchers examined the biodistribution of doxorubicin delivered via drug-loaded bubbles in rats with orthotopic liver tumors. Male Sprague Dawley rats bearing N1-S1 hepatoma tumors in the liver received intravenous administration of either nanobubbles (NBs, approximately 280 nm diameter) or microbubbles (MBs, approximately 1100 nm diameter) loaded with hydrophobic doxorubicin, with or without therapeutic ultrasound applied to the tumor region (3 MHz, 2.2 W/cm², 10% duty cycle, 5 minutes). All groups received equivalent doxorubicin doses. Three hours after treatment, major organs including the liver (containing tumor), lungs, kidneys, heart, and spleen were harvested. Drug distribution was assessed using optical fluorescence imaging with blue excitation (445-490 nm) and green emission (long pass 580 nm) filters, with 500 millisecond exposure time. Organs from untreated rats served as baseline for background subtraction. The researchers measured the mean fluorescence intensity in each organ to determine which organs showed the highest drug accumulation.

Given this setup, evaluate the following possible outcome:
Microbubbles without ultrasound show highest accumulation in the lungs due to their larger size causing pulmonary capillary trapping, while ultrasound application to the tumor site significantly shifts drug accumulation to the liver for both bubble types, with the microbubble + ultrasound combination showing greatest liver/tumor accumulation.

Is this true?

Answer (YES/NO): NO